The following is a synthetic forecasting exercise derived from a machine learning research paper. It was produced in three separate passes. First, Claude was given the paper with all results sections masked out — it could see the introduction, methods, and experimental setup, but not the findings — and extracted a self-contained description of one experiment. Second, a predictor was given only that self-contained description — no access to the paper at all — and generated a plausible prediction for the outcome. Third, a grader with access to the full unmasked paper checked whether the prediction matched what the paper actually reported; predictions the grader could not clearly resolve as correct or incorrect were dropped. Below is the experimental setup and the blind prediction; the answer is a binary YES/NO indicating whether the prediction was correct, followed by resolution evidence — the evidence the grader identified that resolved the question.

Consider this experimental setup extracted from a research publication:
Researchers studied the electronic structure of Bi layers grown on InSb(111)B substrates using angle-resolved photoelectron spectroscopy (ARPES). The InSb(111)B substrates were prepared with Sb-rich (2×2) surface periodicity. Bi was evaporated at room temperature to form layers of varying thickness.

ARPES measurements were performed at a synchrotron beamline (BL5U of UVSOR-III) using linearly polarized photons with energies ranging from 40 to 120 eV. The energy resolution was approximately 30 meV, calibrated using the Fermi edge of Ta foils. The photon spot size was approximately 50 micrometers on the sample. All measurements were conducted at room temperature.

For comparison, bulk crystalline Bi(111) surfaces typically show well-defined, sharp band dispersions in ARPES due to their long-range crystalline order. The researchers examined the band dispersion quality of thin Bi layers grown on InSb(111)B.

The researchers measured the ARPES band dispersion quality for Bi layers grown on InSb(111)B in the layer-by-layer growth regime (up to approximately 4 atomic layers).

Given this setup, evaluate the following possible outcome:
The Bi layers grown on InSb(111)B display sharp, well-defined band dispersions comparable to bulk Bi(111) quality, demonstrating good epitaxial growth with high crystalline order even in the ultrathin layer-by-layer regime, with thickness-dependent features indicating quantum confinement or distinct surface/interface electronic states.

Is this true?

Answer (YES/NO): NO